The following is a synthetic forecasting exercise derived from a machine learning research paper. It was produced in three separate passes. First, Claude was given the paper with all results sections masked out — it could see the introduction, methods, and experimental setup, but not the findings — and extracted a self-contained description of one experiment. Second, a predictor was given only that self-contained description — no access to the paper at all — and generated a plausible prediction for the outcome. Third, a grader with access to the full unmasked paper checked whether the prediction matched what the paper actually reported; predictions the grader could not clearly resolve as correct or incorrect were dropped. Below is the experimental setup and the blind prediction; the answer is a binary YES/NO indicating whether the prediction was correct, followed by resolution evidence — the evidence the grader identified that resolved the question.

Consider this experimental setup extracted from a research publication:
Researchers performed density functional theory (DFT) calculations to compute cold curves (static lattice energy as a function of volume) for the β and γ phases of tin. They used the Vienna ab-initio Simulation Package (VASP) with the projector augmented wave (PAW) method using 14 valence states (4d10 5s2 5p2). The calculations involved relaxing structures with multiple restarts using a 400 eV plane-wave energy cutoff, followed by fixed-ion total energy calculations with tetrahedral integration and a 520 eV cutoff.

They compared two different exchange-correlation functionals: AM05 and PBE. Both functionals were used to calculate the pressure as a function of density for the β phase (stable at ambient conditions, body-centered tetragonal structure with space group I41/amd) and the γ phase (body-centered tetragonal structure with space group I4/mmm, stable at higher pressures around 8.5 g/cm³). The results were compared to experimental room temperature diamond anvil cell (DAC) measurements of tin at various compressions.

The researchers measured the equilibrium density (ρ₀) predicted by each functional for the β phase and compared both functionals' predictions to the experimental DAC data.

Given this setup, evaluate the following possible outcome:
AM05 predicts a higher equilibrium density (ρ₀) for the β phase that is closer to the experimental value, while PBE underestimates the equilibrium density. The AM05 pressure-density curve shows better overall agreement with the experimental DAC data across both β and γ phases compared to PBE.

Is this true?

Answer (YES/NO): YES